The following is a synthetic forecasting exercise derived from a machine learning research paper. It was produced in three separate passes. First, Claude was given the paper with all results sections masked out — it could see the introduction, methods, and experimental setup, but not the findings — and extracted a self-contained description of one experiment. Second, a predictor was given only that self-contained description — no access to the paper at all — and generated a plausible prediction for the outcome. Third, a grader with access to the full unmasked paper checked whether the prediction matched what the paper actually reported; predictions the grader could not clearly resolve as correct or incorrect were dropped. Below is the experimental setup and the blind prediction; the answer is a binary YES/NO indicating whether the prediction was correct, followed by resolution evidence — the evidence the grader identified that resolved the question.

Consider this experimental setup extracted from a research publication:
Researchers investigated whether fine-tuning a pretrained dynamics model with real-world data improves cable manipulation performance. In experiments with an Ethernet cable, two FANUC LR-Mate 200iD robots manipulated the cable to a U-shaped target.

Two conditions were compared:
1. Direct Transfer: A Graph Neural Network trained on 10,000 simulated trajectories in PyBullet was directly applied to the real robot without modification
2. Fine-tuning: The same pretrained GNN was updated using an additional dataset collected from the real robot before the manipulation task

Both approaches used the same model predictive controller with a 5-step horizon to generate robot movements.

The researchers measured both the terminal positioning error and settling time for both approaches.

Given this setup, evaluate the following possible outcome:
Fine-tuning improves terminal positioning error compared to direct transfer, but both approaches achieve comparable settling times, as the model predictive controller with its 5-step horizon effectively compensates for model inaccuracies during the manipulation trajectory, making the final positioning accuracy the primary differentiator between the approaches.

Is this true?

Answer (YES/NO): NO